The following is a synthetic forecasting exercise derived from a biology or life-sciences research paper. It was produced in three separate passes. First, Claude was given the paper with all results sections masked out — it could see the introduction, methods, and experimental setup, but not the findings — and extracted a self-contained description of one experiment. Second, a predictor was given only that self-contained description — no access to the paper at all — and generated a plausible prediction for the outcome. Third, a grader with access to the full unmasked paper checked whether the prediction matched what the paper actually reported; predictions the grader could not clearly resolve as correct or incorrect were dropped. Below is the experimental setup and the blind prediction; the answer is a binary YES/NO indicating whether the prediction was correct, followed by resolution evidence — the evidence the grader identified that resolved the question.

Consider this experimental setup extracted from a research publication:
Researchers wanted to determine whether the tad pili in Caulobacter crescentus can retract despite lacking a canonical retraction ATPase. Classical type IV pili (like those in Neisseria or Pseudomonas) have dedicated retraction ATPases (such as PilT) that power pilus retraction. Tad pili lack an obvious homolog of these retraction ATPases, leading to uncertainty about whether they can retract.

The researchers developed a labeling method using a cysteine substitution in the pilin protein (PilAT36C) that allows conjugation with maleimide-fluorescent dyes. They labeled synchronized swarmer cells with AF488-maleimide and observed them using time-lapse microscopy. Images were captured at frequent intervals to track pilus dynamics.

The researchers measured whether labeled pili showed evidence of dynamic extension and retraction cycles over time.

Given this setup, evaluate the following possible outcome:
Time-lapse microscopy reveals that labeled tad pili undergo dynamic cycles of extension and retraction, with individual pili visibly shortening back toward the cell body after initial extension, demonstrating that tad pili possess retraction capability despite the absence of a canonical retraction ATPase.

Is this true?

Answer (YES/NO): YES